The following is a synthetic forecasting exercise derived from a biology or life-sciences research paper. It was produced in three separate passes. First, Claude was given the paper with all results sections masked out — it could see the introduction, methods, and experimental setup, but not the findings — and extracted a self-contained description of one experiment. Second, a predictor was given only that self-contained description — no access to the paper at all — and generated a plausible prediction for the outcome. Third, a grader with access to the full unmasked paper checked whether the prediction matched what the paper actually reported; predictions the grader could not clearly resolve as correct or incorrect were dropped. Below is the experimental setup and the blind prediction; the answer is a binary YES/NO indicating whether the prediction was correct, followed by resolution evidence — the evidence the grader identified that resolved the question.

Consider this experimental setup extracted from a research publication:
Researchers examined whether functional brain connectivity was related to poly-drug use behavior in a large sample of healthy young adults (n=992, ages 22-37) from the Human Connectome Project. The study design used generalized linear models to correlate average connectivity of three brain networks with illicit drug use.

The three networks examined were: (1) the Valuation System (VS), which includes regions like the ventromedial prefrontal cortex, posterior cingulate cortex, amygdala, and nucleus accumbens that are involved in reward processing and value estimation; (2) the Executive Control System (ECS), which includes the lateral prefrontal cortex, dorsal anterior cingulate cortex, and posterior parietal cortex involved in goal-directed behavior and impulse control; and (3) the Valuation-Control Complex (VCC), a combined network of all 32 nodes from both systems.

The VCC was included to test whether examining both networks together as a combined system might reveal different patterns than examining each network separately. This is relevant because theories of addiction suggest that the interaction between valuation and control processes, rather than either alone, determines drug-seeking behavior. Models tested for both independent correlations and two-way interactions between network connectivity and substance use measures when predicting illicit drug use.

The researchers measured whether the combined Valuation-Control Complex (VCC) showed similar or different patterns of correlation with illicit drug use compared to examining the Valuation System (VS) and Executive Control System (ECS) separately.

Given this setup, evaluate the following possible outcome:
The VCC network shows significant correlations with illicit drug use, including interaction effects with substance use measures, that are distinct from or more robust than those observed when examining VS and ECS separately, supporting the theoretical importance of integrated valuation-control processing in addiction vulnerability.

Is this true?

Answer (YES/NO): NO